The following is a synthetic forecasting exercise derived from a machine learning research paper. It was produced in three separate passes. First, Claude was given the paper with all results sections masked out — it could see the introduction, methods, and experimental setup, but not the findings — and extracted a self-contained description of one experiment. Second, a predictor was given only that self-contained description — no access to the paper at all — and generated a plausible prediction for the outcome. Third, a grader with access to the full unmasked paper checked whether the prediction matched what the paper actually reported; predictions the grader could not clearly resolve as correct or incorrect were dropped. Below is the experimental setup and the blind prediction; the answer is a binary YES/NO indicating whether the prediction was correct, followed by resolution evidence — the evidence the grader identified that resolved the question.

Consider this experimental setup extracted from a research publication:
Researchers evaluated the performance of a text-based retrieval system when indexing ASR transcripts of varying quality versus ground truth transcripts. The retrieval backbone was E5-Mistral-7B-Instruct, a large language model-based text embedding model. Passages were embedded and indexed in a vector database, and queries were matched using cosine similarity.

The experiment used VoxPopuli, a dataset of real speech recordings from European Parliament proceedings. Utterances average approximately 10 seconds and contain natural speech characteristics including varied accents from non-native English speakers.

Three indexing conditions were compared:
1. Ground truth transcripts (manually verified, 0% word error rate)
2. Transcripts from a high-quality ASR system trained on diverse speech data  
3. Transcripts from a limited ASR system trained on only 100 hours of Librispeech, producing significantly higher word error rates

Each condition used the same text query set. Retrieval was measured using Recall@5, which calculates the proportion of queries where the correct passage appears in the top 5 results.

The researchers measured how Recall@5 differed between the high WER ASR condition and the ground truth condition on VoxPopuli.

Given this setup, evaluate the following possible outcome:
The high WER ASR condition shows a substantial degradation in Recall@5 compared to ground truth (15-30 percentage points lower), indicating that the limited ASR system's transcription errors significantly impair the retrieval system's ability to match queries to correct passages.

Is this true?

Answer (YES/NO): YES